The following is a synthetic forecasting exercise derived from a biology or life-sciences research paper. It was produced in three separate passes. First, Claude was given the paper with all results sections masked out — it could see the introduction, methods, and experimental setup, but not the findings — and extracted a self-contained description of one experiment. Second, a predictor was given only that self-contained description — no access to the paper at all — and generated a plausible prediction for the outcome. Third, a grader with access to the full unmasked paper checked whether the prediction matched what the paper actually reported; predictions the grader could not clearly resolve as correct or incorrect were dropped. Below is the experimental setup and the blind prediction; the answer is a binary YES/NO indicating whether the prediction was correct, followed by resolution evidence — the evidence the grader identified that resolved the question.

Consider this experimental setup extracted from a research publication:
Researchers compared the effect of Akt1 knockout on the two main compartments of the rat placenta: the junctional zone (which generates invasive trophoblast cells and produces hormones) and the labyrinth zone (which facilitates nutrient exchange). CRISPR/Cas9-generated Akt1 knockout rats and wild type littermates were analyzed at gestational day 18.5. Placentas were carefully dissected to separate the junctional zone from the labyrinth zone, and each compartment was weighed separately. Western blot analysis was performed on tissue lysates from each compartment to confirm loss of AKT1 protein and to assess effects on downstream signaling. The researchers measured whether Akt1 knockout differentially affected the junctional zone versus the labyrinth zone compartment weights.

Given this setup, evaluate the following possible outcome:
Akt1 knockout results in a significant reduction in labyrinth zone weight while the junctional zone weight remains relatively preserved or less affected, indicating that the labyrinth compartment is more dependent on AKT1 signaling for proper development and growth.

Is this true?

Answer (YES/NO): NO